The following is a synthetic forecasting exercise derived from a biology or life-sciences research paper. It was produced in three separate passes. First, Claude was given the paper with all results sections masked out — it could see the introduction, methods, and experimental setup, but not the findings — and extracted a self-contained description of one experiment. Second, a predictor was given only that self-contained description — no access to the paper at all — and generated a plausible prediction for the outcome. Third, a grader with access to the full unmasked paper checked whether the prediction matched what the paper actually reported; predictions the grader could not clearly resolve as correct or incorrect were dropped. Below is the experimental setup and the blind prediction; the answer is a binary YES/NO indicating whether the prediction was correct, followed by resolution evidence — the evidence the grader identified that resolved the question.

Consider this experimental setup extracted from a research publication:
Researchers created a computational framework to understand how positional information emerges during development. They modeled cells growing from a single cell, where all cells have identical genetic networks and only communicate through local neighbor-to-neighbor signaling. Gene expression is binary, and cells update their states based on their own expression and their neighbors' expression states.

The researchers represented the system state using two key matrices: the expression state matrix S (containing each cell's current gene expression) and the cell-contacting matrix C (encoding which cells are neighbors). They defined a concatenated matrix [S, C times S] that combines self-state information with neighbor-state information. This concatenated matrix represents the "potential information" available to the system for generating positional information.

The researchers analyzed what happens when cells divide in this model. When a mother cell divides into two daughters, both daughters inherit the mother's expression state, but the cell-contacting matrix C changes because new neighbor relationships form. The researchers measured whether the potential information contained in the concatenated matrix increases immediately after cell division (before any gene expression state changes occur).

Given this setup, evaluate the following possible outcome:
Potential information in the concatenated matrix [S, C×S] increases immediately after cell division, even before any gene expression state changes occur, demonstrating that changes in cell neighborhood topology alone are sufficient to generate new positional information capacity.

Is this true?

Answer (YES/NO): YES